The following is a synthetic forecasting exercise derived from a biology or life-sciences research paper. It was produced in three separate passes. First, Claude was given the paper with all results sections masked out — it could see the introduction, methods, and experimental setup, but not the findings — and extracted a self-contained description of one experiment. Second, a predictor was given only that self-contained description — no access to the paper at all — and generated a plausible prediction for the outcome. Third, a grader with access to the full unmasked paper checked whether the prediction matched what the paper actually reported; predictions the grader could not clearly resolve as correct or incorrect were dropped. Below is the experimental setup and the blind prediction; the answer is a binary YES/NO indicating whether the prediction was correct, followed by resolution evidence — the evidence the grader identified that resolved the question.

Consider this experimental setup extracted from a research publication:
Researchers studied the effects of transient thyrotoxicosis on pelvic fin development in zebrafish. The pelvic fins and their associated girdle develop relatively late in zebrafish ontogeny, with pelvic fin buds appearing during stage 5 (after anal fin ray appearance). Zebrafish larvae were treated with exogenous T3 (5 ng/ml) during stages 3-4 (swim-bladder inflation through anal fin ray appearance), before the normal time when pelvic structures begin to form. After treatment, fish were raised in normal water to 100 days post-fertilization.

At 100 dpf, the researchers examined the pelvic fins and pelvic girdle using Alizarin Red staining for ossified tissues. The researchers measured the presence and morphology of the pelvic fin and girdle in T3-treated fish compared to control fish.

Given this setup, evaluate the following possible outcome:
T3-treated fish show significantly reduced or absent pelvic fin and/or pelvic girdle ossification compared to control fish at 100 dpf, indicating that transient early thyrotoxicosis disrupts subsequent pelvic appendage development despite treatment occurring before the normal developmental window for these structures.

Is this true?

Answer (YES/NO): YES